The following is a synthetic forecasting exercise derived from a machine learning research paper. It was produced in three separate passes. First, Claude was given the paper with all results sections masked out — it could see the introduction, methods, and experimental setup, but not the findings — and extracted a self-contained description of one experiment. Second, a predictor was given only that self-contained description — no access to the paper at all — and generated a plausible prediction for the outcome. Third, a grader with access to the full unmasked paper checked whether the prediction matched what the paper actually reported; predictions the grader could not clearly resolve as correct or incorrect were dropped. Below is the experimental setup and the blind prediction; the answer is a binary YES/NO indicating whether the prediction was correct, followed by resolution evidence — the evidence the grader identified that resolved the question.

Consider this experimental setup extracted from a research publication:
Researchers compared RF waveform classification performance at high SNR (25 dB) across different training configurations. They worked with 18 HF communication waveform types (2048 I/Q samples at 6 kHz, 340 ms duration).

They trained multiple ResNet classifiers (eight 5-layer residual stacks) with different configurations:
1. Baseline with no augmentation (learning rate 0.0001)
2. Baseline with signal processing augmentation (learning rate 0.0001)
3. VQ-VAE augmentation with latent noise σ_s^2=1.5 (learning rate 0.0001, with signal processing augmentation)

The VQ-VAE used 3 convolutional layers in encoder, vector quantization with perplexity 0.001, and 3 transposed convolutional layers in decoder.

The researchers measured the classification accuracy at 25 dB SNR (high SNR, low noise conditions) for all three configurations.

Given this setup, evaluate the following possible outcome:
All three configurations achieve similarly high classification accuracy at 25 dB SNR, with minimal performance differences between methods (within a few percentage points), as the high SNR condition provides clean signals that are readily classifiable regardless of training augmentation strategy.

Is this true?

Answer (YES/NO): YES